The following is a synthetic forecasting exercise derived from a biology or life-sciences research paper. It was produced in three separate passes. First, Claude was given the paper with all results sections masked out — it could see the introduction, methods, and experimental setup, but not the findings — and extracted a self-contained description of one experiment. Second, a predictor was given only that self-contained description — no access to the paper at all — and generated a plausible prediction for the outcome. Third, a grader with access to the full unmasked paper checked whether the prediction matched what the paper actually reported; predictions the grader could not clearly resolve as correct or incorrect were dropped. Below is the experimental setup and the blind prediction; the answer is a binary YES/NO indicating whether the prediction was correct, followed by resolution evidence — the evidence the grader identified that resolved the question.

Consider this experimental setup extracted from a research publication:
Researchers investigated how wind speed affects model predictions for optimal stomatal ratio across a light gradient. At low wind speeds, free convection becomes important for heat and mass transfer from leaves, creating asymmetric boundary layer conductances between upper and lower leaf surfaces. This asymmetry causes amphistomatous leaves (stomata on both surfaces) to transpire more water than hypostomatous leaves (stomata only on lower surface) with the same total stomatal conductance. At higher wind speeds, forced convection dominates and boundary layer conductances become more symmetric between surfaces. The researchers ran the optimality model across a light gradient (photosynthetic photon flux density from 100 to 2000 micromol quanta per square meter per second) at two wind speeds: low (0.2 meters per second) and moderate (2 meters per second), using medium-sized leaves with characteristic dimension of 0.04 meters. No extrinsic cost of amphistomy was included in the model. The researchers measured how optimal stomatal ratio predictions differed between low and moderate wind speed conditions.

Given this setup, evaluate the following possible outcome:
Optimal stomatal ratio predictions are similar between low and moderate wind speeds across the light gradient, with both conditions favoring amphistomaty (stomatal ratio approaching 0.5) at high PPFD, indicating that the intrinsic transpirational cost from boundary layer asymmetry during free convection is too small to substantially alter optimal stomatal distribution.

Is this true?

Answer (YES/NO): YES